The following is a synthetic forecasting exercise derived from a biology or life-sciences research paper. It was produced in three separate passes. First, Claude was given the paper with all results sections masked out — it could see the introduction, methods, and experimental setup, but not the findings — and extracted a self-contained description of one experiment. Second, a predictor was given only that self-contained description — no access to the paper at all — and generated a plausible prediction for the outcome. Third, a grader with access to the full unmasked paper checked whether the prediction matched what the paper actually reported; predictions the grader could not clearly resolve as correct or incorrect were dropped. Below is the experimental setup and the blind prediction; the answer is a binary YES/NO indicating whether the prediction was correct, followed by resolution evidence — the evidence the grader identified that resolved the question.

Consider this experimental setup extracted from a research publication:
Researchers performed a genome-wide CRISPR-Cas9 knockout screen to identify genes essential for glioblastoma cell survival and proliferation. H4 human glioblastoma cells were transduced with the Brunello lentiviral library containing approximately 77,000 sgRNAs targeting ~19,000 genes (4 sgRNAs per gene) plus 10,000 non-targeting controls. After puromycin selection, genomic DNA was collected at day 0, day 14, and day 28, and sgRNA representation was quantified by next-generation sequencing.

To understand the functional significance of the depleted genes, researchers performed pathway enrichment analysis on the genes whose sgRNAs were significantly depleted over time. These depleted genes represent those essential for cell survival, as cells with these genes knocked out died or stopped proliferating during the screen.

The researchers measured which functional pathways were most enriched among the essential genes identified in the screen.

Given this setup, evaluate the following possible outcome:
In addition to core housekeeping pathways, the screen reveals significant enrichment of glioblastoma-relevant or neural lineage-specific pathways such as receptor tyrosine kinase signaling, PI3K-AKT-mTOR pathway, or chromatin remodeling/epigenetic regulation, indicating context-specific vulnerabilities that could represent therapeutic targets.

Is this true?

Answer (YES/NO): NO